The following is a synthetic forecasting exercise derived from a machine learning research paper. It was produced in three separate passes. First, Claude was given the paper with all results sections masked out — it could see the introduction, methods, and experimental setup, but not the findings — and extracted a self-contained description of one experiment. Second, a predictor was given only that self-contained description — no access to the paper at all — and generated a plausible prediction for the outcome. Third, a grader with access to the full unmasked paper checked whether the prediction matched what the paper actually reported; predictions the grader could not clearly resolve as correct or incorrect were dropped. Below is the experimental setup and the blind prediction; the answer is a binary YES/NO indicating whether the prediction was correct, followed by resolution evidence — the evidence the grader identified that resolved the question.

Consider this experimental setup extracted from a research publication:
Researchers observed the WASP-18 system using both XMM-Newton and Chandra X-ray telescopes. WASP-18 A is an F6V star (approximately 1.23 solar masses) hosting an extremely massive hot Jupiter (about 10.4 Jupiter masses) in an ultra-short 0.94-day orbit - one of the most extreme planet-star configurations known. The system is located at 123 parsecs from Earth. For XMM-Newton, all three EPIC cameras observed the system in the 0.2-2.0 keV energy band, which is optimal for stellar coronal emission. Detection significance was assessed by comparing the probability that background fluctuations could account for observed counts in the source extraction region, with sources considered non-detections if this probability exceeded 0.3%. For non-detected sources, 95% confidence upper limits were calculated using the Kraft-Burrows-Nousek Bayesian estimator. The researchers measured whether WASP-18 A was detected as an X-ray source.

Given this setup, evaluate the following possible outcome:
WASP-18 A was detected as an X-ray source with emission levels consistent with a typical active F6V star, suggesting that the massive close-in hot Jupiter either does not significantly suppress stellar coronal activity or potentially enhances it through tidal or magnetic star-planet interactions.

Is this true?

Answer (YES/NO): NO